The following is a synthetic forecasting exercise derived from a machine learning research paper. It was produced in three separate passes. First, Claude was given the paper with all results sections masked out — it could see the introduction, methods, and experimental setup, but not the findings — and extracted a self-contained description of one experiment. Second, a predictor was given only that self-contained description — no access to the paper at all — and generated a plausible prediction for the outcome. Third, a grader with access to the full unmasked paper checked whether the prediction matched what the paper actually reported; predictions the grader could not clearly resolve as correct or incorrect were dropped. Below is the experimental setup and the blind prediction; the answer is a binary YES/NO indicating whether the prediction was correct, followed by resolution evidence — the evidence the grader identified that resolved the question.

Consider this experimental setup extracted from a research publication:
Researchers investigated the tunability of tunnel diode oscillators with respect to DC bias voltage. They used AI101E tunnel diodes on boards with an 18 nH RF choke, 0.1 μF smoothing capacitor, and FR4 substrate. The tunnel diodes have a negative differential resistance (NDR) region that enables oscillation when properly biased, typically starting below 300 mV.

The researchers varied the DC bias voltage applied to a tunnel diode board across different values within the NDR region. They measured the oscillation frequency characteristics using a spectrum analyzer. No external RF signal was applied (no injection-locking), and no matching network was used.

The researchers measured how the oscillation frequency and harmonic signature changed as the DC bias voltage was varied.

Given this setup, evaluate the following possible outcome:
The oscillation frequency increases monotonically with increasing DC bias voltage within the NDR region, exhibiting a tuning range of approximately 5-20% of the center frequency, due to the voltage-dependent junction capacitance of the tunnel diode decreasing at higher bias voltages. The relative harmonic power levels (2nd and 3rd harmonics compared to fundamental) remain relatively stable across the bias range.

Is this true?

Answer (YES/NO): NO